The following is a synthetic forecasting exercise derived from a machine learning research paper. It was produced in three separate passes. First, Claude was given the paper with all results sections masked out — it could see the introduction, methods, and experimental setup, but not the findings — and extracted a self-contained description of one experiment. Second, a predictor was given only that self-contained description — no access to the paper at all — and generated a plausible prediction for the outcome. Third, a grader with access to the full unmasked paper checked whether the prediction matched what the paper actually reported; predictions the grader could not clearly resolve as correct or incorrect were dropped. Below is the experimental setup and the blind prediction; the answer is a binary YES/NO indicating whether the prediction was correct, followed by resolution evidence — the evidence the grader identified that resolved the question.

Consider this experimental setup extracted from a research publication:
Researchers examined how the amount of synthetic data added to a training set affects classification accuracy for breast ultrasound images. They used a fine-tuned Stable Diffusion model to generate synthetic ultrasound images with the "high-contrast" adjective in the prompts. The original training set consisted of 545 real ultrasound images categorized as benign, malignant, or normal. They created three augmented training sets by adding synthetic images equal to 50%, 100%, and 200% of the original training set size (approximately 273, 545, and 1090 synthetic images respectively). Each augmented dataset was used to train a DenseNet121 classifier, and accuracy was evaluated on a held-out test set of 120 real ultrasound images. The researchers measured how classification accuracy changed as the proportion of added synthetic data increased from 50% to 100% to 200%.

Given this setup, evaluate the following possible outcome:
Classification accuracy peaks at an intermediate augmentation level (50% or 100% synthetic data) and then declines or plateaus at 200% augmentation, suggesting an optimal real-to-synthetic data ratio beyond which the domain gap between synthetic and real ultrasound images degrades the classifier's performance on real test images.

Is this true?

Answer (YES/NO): YES